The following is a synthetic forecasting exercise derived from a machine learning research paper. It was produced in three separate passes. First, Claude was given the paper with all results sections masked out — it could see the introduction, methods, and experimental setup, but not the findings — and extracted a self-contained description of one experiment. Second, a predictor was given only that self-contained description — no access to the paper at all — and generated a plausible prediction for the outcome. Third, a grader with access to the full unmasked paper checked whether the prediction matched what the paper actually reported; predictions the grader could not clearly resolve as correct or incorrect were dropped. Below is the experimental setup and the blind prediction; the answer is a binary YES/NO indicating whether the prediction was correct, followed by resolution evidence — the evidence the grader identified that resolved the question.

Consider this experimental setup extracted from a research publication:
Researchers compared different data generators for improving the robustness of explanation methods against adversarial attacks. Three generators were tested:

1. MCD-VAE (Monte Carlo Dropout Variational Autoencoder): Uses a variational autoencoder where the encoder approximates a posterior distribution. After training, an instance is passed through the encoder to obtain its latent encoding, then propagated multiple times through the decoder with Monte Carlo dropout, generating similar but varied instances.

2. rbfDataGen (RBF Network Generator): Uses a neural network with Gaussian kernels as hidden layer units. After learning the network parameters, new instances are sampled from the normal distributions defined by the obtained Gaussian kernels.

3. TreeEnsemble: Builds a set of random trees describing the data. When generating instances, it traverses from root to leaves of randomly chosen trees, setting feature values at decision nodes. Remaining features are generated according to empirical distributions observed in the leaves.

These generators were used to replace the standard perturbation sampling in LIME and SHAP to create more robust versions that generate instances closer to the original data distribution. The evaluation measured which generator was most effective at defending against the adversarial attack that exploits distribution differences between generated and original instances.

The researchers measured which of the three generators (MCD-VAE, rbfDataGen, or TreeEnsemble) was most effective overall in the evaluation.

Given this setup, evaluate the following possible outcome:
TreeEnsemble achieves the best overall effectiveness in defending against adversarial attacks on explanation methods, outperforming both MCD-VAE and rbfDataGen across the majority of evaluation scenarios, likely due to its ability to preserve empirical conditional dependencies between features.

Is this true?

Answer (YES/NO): YES